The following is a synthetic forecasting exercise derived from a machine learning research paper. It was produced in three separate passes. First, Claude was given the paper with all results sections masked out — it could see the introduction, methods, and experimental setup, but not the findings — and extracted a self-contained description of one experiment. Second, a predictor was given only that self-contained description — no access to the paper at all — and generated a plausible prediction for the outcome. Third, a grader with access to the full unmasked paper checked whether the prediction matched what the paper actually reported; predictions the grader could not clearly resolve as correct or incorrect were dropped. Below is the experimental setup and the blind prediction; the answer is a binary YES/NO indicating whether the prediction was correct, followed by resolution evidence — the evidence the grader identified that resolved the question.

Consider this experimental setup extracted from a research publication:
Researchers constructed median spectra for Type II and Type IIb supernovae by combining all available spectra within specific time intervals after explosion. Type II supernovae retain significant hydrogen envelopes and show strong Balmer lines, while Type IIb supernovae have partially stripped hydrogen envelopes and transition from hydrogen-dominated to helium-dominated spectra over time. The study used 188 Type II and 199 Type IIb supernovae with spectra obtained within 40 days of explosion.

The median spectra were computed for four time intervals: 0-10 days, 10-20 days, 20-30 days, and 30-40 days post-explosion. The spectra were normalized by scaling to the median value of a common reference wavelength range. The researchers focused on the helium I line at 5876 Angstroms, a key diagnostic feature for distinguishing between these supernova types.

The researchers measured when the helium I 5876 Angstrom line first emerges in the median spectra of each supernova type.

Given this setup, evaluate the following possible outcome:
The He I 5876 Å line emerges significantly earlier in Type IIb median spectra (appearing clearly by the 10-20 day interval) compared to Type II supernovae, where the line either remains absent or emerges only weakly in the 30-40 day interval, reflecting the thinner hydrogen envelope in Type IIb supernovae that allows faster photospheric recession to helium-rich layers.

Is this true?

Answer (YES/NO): NO